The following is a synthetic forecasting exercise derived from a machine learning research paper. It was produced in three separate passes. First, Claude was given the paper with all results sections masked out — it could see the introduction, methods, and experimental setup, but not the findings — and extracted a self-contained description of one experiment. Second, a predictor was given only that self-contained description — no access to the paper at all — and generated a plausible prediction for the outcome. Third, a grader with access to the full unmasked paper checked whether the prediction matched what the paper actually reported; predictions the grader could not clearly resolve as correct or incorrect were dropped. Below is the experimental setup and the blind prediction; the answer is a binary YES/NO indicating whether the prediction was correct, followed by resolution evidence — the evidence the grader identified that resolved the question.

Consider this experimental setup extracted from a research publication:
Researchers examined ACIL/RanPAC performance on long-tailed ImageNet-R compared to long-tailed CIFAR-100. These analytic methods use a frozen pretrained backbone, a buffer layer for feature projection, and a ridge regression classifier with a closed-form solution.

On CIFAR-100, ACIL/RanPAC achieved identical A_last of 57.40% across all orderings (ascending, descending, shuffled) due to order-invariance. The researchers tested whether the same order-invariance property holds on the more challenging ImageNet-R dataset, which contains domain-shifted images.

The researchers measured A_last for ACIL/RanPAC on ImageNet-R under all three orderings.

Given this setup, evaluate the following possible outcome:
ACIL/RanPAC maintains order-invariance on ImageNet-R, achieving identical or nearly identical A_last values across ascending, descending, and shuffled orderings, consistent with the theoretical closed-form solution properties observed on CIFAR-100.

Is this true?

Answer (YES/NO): YES